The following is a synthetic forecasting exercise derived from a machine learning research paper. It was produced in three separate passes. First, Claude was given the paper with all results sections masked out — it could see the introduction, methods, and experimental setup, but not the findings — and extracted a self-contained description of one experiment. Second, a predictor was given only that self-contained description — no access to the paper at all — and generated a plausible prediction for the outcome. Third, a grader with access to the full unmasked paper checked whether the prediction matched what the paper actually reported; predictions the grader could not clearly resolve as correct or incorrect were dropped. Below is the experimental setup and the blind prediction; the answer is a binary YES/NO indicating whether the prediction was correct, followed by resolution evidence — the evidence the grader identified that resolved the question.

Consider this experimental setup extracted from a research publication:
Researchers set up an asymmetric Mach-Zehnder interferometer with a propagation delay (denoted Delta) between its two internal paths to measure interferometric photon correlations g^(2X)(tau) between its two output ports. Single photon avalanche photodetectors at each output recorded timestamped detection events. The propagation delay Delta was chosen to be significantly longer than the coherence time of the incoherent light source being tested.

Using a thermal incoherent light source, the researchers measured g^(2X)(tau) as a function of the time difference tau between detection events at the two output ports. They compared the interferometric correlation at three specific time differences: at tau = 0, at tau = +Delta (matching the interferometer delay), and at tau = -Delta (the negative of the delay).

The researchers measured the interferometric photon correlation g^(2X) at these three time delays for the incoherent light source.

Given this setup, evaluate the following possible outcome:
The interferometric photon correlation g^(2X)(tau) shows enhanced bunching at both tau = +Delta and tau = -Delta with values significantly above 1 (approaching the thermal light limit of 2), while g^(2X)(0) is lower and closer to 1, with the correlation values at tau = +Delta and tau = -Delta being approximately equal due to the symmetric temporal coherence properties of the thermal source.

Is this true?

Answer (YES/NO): NO